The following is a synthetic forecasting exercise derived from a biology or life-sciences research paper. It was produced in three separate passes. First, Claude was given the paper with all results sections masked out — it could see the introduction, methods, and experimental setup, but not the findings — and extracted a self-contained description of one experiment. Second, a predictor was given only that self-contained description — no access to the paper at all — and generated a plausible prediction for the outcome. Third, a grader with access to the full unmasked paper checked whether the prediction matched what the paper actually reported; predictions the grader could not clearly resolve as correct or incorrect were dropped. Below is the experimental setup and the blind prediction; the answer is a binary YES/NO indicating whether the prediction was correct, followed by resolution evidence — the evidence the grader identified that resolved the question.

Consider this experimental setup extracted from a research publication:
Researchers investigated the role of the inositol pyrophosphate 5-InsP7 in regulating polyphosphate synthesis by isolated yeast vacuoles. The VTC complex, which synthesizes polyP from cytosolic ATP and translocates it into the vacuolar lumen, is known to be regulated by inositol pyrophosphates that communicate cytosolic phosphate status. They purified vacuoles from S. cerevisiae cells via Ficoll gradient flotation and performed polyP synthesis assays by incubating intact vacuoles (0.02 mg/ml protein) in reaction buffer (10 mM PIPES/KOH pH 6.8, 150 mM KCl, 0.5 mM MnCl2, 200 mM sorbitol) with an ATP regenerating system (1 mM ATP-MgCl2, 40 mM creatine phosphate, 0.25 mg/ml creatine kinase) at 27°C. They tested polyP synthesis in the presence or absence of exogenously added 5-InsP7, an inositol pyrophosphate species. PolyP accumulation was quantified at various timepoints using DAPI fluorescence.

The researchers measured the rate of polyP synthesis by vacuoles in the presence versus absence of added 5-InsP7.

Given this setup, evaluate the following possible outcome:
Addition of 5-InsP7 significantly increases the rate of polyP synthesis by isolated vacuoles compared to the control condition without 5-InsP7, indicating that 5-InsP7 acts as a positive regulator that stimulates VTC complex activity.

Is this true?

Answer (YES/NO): YES